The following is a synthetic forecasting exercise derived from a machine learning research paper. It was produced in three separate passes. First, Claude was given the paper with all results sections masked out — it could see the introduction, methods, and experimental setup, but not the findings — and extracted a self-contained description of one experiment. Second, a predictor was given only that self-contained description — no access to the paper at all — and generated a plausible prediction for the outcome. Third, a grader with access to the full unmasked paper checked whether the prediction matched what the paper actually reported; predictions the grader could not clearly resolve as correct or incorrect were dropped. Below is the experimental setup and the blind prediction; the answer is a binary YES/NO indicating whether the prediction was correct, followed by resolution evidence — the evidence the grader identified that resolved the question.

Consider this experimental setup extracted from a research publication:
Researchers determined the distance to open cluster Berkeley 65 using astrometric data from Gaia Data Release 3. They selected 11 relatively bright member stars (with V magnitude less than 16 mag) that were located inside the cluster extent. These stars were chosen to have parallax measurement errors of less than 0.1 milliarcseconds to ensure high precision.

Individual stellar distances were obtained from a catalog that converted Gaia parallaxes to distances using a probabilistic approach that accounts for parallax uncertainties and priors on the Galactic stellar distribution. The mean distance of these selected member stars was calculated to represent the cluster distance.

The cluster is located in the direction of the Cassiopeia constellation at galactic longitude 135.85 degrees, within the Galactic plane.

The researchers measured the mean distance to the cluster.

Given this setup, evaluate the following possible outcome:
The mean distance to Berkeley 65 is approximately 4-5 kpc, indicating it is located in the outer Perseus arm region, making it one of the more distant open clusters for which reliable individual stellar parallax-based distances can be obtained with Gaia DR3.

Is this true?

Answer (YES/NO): NO